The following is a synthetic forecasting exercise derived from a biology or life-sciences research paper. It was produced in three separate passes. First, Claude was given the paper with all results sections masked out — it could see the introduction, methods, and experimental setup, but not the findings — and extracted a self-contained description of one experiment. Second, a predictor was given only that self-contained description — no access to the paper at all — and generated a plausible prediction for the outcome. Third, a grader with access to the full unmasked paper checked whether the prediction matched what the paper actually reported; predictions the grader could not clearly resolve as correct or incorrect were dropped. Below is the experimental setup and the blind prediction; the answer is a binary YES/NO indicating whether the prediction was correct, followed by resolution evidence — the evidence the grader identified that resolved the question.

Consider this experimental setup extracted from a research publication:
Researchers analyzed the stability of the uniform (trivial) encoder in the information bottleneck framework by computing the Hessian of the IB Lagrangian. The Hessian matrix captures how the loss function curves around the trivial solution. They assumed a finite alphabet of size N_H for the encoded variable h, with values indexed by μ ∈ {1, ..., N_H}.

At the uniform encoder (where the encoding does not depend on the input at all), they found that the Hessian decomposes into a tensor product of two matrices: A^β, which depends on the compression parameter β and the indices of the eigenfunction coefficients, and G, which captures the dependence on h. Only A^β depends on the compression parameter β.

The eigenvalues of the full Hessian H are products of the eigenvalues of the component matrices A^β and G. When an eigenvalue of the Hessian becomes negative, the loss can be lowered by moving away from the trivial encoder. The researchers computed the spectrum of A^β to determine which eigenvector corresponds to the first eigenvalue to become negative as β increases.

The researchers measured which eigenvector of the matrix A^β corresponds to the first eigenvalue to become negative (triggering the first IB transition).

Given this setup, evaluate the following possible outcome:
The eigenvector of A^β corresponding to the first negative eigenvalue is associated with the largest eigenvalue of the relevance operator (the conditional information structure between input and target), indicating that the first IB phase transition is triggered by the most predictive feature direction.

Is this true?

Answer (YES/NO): YES